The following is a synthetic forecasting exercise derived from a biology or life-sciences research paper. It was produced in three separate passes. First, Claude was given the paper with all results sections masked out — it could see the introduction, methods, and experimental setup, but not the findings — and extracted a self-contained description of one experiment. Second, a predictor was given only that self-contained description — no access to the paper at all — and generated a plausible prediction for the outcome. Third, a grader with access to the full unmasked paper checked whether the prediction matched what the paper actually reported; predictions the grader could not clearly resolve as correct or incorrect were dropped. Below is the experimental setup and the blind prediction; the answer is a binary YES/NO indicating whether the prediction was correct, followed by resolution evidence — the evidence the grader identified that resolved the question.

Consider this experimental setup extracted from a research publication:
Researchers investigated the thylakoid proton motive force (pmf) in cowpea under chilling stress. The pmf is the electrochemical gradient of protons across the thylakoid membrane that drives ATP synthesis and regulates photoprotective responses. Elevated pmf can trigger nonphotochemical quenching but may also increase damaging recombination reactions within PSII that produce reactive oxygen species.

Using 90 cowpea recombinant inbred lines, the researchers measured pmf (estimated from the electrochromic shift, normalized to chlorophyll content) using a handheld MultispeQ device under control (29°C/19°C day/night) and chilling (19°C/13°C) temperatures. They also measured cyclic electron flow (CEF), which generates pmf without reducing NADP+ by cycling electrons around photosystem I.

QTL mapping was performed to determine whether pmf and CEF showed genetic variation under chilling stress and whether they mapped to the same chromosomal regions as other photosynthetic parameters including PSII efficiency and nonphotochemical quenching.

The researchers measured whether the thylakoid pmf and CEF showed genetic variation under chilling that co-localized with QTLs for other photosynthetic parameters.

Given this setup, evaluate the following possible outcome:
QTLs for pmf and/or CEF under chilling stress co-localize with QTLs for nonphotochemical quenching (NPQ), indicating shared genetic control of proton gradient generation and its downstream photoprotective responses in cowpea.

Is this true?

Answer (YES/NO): YES